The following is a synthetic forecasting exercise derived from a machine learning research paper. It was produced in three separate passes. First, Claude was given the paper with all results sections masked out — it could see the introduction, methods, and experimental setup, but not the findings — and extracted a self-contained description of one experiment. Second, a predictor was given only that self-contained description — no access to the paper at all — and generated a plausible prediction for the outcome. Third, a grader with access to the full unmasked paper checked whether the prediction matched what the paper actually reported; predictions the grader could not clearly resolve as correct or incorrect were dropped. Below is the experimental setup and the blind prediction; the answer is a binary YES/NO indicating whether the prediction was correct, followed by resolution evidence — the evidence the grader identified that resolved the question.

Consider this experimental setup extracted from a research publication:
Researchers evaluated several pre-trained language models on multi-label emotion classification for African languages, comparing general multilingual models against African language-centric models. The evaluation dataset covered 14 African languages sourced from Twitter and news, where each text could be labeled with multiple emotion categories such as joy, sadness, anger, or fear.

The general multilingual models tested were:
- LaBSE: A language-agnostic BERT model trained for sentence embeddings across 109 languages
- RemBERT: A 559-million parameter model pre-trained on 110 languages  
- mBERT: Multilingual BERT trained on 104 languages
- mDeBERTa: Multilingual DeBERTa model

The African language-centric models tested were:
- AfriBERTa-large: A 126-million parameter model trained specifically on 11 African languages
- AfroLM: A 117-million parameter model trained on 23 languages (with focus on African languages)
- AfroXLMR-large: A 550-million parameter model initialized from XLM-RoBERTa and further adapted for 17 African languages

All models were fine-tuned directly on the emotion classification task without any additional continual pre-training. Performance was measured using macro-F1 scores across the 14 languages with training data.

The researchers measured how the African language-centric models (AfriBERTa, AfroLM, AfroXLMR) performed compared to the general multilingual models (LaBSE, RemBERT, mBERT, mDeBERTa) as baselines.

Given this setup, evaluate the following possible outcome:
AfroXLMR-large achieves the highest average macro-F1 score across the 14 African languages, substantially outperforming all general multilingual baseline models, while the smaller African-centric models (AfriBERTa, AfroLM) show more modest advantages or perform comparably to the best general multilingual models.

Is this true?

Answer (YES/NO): NO